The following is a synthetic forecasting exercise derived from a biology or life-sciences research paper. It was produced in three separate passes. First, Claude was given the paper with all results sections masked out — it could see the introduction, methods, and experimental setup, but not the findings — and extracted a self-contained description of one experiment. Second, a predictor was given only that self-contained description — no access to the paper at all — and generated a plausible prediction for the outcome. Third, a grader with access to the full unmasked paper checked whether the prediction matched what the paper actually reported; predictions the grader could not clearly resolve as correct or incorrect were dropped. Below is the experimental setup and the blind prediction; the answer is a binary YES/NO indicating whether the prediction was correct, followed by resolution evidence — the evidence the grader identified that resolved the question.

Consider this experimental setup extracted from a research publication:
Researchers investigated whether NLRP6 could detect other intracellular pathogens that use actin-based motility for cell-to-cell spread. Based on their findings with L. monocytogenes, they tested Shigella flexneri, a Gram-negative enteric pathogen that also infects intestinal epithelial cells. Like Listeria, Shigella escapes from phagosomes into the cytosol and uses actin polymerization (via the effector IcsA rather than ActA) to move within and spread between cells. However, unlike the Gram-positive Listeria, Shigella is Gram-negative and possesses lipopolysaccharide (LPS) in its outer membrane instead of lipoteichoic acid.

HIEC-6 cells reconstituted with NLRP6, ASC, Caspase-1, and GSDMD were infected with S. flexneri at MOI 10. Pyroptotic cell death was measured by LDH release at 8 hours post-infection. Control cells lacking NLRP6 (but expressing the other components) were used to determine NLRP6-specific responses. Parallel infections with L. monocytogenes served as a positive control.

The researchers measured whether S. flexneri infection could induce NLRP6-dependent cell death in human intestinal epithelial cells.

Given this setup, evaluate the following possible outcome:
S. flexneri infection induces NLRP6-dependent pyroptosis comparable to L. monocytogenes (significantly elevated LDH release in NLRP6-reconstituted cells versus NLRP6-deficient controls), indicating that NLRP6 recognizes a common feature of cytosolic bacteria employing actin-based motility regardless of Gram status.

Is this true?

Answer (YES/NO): NO